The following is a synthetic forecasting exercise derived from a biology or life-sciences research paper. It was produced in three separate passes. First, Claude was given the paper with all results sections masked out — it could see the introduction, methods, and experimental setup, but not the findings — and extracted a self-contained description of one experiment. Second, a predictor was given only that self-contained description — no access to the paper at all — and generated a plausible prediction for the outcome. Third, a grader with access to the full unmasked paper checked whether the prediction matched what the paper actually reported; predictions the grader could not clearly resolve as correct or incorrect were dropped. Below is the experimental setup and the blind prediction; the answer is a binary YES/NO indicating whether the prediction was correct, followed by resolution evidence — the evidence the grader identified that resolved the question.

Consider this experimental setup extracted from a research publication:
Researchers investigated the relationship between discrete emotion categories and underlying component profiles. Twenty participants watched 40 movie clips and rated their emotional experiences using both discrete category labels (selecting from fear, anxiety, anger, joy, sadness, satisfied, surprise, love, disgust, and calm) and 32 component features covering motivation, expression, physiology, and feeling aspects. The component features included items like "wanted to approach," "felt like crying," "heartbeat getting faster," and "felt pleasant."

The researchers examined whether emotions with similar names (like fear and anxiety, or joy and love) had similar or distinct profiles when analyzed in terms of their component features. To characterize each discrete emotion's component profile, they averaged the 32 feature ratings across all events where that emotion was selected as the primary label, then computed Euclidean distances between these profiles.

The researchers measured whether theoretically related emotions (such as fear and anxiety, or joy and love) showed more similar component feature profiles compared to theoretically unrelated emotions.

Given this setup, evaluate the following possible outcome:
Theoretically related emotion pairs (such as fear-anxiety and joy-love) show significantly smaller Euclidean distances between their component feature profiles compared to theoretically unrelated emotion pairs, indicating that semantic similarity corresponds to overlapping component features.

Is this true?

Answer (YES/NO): YES